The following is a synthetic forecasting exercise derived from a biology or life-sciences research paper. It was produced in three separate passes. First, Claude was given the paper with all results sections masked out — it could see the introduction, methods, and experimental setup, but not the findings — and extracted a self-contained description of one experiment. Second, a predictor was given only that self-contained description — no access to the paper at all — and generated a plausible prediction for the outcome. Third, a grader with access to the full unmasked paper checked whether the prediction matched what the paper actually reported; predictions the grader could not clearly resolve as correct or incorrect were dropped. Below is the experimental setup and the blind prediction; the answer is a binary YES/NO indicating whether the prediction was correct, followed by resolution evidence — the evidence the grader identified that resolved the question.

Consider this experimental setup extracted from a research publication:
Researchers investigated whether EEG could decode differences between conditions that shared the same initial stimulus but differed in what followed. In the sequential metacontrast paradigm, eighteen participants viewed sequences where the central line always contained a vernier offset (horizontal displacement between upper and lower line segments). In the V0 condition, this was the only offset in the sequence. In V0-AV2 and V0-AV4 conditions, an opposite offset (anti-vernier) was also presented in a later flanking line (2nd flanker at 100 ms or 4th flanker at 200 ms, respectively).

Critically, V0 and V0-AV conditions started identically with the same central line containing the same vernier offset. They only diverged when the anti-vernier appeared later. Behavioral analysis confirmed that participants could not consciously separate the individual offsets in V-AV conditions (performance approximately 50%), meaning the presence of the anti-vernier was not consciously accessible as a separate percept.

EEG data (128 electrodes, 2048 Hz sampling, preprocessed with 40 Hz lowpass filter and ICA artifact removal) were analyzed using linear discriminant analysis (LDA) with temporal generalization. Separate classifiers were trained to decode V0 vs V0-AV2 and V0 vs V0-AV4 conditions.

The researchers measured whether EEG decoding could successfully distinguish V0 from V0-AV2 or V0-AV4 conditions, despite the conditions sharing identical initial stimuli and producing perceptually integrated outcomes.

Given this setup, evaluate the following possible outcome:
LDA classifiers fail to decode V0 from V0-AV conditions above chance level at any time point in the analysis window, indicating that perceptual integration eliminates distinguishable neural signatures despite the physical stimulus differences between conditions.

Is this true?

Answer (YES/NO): NO